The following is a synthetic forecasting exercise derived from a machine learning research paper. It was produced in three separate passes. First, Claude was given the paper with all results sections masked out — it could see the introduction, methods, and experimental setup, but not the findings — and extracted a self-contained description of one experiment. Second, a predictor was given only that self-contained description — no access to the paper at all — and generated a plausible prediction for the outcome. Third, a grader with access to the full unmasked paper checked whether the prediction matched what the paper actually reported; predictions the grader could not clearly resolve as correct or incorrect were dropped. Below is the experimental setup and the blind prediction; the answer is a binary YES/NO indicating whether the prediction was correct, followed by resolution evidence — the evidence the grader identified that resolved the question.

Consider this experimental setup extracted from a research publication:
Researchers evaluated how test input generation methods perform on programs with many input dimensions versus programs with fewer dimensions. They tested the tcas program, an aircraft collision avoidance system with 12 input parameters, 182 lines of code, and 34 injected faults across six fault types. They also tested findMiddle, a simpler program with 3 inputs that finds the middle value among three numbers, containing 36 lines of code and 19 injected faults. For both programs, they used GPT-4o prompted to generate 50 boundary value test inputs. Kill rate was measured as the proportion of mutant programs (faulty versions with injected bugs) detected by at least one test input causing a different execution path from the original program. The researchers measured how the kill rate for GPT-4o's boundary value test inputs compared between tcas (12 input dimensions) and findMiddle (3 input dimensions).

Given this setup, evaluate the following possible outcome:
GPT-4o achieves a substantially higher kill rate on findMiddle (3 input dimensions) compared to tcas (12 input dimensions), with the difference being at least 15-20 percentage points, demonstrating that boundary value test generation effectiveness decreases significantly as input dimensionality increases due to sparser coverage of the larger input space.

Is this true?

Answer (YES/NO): YES